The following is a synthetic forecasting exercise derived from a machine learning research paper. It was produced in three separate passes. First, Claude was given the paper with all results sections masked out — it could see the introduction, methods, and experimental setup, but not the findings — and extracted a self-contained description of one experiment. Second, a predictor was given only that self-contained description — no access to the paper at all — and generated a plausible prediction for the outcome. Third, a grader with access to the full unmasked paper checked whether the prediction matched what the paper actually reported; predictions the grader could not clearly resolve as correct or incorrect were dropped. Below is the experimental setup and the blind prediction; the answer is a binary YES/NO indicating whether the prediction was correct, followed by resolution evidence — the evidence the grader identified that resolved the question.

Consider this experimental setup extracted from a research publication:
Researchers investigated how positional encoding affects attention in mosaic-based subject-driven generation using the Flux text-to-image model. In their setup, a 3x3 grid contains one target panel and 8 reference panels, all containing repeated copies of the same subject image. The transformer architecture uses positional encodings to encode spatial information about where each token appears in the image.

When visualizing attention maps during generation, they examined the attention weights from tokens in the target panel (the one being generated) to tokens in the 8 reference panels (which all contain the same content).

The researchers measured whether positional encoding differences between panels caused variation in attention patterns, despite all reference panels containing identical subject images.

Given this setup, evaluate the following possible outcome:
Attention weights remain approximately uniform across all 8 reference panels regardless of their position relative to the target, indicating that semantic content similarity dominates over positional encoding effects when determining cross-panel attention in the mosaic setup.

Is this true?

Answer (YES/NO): NO